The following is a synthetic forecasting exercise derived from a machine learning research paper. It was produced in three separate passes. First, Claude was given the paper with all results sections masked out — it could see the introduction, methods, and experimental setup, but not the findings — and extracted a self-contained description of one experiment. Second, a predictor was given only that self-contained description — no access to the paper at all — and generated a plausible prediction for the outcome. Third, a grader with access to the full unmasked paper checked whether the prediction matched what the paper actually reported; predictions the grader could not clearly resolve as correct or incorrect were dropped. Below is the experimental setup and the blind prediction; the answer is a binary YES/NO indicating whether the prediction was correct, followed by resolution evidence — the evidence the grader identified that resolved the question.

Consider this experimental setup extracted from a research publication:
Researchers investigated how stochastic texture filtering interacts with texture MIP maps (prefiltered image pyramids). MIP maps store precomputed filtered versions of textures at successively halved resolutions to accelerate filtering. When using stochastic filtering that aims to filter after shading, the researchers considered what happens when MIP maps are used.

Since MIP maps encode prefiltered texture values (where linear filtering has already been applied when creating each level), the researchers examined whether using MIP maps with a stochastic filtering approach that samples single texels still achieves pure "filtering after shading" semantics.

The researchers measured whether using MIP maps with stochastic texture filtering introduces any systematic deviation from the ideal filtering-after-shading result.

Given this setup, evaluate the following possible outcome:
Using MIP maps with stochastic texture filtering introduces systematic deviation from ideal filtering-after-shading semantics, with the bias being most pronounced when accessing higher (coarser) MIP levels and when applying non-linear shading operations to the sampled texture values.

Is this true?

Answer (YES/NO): YES